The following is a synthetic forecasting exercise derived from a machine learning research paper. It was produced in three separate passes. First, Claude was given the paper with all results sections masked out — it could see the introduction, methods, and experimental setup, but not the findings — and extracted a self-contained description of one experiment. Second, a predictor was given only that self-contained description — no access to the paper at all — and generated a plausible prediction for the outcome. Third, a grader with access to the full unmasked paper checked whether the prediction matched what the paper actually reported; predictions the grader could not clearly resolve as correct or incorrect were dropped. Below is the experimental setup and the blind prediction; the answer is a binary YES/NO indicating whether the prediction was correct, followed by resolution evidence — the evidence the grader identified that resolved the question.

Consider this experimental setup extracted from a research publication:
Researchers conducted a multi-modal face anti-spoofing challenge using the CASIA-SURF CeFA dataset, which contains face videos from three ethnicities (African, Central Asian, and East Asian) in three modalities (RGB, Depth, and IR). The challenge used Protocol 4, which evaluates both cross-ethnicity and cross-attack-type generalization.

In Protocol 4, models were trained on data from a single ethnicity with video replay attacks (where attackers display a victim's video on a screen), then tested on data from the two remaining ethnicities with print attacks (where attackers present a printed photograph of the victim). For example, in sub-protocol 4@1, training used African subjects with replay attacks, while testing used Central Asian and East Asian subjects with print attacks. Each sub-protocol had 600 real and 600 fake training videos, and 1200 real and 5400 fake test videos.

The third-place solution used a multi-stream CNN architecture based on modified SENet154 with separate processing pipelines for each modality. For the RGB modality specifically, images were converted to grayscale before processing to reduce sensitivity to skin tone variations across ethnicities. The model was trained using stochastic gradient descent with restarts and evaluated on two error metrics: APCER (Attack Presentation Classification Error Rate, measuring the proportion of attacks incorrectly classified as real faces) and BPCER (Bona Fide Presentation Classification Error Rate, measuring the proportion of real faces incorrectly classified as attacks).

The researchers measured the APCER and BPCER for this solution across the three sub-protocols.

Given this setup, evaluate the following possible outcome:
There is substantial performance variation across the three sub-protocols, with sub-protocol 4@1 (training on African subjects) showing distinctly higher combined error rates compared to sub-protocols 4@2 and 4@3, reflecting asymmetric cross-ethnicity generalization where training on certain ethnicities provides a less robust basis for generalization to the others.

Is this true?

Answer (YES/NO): NO